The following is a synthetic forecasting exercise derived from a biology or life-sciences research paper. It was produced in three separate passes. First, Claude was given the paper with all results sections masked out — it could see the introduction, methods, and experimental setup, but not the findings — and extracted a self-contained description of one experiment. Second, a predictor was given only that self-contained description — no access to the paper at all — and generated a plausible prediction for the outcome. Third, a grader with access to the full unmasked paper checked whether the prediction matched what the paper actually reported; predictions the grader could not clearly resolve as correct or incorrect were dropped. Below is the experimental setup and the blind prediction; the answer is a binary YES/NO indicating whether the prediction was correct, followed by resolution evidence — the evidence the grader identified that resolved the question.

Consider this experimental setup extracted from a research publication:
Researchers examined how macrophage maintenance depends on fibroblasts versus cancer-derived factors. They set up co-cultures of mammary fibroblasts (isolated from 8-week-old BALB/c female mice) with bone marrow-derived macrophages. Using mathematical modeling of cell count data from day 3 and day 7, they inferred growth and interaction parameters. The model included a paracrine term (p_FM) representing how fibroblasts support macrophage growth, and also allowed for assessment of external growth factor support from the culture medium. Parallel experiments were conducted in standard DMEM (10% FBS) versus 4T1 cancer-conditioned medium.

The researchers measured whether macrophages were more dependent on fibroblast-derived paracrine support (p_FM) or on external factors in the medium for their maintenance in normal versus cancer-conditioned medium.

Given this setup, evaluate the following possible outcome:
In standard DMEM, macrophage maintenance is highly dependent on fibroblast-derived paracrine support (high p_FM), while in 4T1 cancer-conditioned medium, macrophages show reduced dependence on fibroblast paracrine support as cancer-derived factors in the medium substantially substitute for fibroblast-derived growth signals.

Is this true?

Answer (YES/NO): YES